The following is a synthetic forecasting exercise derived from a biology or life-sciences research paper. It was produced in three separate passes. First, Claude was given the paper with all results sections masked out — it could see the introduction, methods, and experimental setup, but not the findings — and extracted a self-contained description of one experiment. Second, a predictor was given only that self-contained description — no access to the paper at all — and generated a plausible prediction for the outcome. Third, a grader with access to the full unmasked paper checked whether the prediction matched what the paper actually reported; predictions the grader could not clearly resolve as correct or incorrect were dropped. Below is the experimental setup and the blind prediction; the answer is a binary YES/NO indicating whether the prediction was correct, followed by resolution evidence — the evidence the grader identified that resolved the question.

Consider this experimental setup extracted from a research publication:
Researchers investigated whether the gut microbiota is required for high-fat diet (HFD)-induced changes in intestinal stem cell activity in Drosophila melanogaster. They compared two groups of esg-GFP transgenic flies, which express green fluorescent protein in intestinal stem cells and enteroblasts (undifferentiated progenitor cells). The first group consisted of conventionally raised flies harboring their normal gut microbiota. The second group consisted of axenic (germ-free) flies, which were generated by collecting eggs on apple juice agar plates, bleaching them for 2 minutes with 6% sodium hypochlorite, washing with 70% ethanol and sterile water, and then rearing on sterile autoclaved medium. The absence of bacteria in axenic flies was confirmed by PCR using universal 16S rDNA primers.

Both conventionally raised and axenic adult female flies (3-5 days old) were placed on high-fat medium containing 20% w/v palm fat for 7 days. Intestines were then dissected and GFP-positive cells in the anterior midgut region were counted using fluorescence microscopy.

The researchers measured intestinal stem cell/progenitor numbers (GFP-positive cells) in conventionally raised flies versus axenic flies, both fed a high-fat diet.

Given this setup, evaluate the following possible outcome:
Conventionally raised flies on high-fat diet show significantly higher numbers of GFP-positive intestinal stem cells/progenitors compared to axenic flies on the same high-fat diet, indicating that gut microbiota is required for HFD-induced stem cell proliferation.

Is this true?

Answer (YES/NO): YES